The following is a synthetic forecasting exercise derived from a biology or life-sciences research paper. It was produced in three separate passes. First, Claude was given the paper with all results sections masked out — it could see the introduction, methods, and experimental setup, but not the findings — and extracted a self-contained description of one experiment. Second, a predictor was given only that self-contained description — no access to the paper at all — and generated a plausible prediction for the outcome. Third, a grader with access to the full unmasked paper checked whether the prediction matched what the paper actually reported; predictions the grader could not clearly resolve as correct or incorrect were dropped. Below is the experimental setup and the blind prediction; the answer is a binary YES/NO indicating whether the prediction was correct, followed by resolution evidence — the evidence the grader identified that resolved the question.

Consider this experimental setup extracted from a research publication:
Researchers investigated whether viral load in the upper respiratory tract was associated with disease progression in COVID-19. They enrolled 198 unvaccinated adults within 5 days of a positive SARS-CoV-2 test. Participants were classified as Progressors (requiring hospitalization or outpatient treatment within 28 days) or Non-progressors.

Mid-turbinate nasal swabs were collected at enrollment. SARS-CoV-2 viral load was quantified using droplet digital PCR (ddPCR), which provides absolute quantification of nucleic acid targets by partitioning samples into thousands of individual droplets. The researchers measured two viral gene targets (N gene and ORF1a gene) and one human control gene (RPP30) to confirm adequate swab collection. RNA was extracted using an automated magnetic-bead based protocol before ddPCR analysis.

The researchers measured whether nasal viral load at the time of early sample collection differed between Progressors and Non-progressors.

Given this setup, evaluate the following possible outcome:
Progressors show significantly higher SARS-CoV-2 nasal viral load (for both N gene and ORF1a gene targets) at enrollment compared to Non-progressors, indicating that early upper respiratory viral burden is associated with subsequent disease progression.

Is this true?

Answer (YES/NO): NO